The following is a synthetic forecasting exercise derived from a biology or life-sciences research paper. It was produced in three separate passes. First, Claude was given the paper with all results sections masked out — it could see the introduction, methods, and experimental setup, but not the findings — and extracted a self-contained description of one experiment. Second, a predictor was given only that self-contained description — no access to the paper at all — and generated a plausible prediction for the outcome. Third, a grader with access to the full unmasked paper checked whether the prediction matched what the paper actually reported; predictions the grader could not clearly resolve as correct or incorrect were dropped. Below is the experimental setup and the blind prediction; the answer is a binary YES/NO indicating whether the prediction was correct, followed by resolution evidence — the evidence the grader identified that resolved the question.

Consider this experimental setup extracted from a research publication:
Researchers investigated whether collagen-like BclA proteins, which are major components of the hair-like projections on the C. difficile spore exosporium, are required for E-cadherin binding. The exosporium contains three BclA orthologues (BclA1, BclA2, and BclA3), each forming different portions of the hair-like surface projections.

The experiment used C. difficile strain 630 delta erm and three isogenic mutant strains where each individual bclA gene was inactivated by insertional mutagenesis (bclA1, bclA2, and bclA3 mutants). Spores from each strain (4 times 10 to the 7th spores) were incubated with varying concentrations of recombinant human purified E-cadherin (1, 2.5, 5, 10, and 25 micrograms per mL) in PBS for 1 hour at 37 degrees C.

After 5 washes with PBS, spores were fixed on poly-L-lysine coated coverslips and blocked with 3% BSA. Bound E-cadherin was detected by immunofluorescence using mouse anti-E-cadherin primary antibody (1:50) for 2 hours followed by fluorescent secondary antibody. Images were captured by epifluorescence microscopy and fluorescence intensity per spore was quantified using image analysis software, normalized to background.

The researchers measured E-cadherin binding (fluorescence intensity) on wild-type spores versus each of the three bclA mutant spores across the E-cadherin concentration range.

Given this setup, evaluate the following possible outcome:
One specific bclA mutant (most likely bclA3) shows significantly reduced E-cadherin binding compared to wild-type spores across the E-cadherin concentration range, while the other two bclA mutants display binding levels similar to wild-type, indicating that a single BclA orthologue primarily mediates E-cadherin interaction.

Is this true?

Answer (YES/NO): NO